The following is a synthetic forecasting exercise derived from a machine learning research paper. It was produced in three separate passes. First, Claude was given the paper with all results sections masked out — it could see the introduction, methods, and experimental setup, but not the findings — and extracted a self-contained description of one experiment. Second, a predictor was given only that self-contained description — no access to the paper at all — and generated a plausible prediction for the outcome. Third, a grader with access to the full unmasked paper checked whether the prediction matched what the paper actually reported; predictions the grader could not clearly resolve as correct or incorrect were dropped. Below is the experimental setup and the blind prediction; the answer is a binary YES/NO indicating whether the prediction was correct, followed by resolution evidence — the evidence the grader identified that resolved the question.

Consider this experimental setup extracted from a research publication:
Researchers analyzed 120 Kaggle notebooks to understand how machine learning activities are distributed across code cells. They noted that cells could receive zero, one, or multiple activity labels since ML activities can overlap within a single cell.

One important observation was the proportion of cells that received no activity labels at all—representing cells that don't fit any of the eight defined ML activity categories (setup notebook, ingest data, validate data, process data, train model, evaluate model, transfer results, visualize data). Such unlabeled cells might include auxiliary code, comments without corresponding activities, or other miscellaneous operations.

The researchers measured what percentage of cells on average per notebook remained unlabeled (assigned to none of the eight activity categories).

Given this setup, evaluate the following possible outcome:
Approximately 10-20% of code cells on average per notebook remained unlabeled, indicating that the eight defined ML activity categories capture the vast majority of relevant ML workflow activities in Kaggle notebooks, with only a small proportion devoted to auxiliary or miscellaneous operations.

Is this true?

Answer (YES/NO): NO